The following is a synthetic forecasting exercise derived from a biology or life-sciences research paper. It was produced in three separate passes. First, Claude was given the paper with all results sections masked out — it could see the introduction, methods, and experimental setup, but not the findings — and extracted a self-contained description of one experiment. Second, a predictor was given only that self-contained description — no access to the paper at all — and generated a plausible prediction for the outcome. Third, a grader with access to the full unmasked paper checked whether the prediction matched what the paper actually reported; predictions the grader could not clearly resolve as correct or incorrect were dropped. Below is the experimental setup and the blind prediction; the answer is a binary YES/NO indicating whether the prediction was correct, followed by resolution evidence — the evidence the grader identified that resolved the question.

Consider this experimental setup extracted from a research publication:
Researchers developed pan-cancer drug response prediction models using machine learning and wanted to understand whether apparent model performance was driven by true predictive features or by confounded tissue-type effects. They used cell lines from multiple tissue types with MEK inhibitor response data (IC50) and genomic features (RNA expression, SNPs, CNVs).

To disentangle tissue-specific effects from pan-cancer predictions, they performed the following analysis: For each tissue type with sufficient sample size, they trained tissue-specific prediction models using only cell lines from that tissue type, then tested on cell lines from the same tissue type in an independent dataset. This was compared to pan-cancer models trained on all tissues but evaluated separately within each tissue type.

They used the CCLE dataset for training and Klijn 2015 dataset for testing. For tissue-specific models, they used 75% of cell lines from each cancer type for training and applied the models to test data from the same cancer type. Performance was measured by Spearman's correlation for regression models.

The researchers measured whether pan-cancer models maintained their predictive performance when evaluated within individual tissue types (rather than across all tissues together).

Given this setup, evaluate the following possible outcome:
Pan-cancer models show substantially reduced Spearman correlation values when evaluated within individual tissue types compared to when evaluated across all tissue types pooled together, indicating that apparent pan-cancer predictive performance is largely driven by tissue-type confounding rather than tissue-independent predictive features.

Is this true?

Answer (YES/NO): NO